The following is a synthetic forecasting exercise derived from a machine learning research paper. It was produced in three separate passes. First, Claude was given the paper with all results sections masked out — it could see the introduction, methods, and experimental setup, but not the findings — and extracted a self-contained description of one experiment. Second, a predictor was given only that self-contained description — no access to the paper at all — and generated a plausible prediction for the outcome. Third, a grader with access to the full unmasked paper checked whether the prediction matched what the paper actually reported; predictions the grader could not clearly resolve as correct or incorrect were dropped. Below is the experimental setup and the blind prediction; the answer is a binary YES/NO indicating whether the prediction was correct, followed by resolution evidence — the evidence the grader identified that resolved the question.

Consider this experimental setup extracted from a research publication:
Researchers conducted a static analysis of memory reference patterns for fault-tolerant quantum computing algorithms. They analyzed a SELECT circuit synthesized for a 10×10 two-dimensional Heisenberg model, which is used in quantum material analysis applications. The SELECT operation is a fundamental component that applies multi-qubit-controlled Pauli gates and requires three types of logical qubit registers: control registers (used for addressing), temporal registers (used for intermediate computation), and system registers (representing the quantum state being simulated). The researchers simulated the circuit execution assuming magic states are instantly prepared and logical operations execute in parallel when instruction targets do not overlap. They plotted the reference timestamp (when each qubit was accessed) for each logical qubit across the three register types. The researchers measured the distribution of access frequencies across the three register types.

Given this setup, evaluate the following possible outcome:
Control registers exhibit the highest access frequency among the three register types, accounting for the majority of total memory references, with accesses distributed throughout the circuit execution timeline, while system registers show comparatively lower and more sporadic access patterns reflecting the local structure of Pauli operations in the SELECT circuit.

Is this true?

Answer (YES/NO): NO